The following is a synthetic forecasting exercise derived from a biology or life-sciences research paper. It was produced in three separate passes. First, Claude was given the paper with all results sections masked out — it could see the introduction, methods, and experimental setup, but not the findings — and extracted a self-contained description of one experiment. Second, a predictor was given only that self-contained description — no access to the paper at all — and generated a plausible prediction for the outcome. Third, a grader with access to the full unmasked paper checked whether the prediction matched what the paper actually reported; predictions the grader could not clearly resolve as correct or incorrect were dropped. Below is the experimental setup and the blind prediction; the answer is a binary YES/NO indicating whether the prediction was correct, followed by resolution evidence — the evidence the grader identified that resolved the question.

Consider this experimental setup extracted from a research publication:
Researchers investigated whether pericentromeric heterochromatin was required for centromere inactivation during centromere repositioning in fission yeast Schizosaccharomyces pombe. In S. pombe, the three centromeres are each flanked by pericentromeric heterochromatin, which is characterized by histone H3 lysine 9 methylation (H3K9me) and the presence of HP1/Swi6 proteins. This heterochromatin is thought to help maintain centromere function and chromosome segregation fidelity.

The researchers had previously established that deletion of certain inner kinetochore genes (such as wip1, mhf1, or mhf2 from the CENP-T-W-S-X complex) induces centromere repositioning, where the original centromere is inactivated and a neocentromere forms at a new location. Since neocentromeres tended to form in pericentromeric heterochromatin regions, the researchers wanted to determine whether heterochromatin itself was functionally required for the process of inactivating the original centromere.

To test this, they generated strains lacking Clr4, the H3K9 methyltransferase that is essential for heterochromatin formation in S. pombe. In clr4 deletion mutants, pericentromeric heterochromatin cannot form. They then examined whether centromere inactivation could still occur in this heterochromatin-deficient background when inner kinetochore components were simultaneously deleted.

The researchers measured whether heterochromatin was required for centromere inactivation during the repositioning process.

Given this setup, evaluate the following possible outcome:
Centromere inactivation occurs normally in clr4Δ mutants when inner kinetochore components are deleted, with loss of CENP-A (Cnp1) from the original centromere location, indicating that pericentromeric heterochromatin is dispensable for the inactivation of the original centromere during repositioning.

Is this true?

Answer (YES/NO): YES